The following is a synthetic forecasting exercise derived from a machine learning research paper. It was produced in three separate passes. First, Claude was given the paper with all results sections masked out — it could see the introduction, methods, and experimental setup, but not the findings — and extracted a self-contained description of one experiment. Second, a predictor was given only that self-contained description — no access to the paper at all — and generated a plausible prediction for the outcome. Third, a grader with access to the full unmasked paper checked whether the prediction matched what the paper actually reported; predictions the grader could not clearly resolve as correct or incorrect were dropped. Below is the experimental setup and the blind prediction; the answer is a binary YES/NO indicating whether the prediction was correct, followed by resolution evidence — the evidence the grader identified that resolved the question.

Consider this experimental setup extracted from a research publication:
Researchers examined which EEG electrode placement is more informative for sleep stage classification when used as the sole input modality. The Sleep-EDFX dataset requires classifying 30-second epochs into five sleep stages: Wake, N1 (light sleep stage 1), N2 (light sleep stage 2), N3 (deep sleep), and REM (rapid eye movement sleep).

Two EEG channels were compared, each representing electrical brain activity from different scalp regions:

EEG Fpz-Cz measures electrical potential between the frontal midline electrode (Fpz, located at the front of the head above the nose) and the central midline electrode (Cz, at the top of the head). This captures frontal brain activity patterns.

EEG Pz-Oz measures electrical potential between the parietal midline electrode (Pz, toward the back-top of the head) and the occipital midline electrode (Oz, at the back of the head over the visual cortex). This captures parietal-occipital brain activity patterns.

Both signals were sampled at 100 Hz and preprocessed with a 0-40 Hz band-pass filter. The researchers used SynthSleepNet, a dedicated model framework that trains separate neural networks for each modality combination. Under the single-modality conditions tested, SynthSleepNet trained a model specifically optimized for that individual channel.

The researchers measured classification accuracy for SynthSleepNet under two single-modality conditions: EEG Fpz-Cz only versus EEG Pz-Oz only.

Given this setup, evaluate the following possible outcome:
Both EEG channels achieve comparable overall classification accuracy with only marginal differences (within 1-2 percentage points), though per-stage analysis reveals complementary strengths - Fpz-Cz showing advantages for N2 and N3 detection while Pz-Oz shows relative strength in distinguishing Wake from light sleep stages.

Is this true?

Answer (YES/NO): NO